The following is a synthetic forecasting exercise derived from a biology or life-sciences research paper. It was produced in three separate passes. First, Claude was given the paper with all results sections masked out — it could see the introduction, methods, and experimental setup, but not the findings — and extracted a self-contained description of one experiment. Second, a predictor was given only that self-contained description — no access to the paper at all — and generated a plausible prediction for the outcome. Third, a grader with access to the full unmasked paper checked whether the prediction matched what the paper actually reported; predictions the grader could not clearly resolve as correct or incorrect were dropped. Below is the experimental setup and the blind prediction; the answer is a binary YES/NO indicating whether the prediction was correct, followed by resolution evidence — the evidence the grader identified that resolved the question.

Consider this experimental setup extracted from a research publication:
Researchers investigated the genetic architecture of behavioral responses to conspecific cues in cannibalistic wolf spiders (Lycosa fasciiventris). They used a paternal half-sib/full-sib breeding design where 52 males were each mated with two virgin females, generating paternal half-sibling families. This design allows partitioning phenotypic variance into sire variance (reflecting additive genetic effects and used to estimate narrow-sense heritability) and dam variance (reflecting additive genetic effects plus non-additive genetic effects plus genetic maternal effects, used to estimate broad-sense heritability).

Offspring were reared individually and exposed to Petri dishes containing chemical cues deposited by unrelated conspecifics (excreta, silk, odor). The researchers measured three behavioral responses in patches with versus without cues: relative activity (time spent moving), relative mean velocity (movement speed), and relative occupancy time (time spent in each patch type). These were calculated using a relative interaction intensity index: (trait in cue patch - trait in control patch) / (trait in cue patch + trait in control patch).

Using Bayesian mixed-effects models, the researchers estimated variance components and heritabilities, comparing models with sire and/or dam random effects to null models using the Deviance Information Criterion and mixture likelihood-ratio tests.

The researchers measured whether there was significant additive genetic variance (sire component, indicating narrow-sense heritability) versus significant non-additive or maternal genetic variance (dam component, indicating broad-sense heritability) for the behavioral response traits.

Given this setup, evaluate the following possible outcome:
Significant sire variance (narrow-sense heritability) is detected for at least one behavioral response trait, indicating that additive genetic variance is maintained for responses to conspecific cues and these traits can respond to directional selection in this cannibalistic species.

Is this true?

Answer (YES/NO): NO